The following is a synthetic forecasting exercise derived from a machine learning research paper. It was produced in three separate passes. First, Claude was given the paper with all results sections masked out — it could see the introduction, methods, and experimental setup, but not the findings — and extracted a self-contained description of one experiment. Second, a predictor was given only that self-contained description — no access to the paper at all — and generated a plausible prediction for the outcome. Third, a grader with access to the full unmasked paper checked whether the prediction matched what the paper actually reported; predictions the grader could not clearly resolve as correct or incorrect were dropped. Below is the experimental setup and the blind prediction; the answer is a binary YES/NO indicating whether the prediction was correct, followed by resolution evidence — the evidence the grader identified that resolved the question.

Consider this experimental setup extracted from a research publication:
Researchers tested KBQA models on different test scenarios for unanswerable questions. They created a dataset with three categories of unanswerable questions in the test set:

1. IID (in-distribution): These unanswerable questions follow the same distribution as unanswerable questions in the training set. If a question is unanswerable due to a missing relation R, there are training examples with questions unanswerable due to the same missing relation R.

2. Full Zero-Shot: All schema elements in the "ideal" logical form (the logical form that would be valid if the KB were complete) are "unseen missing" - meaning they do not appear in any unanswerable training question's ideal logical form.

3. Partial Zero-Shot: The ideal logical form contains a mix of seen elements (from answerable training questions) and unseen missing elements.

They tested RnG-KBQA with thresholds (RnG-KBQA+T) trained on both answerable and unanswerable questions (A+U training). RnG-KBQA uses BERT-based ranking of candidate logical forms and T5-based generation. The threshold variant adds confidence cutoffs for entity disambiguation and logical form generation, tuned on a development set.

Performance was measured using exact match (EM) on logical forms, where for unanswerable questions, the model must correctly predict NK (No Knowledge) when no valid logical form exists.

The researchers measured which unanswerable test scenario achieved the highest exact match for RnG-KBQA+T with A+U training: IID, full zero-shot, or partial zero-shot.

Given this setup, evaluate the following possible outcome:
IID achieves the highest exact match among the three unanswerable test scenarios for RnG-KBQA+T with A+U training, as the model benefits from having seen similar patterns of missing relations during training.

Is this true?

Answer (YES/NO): NO